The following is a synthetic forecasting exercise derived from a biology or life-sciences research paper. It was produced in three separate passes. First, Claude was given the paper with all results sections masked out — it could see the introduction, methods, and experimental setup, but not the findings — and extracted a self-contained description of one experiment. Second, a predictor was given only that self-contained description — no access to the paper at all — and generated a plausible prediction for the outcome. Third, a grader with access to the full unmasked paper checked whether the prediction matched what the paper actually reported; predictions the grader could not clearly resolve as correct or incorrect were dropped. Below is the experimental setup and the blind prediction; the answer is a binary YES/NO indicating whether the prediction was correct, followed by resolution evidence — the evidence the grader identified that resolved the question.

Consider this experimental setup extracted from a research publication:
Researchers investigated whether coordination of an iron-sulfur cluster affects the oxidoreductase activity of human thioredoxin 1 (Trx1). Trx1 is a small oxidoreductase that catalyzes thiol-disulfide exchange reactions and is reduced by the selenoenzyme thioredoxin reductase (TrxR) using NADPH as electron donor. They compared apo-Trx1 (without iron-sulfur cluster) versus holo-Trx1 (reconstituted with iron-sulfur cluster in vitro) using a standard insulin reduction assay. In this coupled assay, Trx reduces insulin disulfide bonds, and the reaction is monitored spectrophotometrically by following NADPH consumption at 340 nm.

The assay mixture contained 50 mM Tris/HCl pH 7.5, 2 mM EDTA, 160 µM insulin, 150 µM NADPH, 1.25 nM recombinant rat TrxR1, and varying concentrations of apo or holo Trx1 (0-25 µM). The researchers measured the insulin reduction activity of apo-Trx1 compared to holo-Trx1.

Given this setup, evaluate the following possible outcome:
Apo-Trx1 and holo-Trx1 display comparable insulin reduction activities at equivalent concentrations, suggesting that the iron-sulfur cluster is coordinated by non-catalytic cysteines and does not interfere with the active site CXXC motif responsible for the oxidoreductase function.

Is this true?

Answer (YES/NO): NO